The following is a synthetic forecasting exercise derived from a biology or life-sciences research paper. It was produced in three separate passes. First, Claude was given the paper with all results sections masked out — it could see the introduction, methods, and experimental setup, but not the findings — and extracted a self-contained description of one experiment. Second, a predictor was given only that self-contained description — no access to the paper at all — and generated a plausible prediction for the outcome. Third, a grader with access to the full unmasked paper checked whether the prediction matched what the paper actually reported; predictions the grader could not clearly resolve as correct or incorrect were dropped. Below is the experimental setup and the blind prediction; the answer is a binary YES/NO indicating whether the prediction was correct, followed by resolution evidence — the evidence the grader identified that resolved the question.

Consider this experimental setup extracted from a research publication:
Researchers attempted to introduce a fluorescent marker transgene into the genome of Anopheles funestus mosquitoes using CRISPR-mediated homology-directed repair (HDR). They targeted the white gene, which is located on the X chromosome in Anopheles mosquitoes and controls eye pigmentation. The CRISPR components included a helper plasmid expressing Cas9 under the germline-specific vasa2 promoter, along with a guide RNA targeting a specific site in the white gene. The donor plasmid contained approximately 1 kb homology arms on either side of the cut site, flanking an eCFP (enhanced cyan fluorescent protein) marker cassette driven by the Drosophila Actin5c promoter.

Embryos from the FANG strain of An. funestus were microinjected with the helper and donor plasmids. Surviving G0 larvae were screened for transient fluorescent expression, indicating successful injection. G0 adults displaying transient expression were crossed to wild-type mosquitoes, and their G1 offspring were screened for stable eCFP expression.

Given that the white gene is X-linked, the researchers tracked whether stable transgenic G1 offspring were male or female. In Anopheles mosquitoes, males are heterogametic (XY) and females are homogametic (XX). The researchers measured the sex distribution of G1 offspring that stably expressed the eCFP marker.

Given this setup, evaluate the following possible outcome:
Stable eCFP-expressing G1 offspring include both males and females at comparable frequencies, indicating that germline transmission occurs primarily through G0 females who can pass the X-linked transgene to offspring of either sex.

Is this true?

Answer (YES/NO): NO